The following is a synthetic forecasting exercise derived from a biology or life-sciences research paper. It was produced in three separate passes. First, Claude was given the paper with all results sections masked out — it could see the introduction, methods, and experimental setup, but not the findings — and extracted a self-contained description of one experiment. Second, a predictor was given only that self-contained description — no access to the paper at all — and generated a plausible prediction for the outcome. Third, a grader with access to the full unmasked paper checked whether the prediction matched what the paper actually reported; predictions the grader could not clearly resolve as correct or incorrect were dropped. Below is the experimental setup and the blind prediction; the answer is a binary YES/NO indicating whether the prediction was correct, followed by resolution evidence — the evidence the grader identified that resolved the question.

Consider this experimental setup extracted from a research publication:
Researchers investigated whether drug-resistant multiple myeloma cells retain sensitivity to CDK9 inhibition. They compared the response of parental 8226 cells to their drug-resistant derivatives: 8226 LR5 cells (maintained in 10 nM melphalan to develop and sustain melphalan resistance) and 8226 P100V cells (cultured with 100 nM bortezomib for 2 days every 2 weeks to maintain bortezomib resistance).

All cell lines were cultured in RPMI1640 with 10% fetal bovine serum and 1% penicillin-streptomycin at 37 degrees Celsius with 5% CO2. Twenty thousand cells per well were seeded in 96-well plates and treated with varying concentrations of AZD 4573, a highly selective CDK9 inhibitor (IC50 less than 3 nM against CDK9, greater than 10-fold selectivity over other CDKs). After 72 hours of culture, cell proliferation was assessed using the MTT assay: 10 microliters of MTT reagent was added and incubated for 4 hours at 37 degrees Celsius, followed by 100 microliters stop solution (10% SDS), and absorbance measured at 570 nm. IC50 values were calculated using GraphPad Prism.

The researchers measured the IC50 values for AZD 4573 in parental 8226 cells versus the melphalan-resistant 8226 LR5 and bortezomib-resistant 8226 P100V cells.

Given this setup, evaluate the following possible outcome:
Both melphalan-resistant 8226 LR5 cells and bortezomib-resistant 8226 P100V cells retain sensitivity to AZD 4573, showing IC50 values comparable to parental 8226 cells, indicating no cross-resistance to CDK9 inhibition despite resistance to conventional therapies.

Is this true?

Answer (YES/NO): NO